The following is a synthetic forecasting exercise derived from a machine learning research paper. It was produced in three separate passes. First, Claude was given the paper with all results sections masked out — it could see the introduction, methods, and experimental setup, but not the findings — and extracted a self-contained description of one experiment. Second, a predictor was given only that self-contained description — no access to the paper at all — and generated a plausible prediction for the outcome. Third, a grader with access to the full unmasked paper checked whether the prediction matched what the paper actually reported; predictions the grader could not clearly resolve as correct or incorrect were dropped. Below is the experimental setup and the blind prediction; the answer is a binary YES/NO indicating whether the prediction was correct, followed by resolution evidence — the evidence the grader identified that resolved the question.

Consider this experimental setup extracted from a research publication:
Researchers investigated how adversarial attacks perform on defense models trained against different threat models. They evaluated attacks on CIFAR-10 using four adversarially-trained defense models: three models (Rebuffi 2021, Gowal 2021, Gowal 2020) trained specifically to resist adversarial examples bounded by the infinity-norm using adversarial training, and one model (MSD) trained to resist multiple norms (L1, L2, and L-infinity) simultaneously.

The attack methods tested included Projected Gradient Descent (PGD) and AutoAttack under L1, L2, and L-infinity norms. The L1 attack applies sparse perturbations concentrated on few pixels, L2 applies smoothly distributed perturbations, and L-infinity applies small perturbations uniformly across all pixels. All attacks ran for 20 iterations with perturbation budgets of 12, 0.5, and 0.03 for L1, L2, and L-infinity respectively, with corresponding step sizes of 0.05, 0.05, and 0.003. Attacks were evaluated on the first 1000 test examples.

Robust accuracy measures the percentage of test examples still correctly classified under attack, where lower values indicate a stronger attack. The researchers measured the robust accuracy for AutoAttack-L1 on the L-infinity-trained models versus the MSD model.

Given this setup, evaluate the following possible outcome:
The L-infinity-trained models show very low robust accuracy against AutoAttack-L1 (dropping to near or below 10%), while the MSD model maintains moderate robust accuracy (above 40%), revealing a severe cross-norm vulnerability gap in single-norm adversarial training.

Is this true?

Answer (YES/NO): YES